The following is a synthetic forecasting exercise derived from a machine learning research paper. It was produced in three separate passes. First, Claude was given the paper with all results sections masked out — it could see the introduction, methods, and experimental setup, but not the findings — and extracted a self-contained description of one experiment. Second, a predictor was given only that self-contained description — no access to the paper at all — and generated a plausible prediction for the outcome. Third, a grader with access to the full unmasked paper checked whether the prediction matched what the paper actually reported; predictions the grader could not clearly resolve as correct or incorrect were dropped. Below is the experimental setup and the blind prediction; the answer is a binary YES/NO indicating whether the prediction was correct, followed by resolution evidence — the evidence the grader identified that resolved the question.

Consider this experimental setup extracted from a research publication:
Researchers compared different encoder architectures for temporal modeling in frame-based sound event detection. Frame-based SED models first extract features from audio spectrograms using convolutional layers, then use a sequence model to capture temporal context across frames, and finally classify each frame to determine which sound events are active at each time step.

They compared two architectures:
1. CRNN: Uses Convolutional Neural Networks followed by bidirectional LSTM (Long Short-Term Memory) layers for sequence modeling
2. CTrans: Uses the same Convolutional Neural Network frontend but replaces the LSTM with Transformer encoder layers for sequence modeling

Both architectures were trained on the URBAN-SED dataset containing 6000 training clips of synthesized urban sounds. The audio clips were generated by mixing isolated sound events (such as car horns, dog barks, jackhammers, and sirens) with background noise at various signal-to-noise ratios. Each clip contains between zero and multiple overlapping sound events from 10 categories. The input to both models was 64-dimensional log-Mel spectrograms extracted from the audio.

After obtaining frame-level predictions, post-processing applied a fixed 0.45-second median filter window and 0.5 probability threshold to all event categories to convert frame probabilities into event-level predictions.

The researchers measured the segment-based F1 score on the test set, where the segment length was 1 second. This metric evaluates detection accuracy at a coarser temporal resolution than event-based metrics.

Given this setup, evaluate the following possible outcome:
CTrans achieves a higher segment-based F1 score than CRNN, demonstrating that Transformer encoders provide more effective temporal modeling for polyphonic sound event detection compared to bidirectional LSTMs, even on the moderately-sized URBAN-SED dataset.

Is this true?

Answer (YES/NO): NO